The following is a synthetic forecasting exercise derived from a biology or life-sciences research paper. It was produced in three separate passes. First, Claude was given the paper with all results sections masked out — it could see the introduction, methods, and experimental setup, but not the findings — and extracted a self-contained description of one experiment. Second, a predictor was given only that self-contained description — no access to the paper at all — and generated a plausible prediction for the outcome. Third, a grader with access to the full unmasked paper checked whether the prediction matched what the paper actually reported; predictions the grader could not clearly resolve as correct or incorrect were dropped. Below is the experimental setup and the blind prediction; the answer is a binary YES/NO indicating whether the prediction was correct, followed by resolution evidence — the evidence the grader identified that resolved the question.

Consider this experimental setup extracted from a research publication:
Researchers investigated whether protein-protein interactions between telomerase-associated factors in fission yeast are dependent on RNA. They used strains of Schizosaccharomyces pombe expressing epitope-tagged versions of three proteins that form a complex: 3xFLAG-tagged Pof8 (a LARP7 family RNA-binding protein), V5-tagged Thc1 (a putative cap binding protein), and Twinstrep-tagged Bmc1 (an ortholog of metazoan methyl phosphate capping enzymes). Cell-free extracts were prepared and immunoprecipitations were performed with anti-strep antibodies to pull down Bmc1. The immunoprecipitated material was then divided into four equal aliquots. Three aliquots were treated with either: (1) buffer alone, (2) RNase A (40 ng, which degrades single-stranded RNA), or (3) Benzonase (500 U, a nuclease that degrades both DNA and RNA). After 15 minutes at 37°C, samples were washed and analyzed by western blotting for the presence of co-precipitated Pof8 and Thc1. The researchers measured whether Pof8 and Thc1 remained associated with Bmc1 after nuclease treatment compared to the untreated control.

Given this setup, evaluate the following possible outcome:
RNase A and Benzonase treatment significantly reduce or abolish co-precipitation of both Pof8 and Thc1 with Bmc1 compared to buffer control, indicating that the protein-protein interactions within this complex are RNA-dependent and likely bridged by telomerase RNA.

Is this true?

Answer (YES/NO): NO